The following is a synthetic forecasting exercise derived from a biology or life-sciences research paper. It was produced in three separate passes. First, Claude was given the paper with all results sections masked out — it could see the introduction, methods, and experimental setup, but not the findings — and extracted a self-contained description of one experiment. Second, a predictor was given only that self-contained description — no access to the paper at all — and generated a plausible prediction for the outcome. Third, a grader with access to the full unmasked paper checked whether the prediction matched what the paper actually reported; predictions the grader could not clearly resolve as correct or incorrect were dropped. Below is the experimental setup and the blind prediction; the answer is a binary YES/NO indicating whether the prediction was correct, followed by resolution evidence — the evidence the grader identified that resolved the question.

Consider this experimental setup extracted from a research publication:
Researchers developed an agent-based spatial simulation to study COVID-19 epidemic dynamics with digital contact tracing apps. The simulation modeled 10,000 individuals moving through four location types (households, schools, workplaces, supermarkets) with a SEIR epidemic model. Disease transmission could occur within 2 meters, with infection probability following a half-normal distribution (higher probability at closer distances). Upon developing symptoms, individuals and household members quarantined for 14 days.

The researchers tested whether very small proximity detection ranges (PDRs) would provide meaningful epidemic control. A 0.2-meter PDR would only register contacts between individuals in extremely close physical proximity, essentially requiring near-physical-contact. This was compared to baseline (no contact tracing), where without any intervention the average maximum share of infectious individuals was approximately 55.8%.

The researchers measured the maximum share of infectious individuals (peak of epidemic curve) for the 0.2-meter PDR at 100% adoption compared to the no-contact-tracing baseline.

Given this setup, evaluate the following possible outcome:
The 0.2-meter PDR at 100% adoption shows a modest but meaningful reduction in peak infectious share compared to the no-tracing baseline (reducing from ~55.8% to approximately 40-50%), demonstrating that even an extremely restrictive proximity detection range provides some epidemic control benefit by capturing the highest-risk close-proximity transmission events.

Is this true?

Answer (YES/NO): NO